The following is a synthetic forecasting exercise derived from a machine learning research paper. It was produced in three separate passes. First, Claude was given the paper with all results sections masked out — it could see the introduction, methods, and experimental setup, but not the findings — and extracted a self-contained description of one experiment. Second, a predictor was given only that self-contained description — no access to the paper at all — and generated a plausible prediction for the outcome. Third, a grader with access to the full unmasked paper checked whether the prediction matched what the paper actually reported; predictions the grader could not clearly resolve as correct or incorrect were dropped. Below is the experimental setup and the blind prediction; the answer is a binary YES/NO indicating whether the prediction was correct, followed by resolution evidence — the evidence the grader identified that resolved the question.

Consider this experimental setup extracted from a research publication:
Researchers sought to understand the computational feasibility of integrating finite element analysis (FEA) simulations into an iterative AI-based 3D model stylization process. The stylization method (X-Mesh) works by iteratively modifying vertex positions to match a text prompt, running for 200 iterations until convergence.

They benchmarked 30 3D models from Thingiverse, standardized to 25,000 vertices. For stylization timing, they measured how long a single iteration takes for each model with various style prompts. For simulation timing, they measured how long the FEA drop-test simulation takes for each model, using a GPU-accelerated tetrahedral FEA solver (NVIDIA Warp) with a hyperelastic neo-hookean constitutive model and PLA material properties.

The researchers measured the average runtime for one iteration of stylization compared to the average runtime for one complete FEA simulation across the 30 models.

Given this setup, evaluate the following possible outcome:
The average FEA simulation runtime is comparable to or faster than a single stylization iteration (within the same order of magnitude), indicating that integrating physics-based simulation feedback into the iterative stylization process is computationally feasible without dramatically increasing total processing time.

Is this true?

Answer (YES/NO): NO